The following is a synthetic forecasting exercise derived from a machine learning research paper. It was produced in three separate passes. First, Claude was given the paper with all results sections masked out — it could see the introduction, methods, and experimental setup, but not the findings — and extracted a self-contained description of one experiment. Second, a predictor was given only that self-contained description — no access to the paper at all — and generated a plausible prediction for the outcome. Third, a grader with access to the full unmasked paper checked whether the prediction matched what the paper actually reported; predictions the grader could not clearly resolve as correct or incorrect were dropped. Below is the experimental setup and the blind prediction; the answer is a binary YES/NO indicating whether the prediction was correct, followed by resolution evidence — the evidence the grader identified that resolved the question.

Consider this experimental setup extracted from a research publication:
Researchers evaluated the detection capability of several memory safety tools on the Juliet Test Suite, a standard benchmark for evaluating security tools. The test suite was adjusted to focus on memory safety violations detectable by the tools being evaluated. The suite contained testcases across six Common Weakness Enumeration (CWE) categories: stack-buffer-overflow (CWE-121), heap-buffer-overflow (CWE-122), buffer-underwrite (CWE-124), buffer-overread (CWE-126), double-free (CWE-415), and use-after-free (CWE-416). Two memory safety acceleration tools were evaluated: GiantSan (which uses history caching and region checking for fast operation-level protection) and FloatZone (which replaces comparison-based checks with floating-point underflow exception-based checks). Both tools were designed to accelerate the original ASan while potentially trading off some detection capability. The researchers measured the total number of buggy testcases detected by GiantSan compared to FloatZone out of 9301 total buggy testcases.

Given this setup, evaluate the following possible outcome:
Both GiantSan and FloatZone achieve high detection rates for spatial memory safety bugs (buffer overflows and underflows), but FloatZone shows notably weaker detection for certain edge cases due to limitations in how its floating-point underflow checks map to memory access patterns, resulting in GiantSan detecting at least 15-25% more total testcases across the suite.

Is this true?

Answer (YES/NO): NO